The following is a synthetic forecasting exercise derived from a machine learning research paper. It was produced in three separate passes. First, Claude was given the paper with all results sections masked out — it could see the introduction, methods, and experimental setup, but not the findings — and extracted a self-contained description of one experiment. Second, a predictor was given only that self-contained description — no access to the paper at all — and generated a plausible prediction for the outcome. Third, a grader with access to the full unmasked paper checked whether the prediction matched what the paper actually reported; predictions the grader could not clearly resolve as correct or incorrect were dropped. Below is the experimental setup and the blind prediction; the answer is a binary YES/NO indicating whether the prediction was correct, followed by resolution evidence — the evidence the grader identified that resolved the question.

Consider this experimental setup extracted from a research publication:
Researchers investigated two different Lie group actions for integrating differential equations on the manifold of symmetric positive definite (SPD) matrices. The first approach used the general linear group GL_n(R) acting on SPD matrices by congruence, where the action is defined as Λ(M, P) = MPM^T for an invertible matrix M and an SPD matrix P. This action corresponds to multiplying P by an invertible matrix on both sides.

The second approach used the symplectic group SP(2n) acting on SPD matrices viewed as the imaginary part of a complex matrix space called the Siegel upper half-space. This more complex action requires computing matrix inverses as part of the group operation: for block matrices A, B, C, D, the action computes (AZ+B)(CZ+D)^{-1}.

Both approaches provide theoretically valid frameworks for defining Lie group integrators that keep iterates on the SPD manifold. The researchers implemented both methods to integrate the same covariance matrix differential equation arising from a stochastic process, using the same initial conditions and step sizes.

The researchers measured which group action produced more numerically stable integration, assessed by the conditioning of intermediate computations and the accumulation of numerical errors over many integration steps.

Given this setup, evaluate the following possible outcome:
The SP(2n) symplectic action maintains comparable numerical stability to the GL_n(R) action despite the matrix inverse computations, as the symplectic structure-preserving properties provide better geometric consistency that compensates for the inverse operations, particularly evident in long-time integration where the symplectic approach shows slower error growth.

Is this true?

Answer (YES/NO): NO